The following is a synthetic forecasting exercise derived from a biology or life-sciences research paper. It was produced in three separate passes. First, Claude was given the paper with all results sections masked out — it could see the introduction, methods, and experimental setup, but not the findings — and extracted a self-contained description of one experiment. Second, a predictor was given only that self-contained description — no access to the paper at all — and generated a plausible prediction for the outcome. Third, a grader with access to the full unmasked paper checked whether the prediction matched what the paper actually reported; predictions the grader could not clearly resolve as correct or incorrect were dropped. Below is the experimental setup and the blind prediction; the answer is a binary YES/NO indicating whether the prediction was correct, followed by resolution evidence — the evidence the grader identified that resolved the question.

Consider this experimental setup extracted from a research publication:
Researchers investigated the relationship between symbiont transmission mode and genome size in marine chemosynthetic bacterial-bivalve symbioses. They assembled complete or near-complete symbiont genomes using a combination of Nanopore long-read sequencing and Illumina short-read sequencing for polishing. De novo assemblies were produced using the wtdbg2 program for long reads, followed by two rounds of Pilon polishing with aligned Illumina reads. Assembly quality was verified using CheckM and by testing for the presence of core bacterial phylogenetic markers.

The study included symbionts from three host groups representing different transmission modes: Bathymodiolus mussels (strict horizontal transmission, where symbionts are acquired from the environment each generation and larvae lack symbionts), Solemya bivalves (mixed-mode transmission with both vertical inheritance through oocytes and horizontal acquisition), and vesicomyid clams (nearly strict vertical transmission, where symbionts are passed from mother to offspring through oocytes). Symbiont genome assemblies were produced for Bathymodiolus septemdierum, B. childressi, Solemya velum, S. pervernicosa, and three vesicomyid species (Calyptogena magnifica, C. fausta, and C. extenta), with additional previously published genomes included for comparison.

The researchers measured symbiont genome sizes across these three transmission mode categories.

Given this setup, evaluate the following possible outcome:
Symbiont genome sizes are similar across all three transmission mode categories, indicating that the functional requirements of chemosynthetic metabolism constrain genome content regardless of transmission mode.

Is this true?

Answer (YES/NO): NO